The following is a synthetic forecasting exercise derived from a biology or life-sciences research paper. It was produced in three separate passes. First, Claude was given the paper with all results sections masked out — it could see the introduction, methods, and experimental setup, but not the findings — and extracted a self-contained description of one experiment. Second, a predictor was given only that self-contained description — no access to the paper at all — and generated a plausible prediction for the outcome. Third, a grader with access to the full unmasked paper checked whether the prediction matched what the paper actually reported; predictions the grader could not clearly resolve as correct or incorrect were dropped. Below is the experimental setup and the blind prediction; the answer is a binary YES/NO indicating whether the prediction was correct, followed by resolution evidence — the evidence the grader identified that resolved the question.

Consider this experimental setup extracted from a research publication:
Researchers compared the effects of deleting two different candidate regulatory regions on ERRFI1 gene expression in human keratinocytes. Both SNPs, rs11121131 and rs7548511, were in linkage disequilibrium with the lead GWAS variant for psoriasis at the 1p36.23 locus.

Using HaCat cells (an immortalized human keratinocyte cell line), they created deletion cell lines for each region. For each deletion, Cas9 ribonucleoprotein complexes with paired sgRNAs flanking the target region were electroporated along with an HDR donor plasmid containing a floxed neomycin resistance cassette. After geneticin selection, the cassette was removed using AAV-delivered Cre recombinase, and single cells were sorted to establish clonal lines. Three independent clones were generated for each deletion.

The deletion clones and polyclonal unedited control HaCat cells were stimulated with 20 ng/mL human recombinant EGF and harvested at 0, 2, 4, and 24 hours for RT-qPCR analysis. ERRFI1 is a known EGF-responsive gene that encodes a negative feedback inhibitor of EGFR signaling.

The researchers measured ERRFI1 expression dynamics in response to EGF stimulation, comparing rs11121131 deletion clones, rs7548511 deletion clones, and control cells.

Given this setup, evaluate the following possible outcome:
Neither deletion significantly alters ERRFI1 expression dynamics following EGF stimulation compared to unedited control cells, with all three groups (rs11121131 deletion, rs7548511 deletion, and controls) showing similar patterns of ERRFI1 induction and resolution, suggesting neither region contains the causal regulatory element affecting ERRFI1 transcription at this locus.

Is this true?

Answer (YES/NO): NO